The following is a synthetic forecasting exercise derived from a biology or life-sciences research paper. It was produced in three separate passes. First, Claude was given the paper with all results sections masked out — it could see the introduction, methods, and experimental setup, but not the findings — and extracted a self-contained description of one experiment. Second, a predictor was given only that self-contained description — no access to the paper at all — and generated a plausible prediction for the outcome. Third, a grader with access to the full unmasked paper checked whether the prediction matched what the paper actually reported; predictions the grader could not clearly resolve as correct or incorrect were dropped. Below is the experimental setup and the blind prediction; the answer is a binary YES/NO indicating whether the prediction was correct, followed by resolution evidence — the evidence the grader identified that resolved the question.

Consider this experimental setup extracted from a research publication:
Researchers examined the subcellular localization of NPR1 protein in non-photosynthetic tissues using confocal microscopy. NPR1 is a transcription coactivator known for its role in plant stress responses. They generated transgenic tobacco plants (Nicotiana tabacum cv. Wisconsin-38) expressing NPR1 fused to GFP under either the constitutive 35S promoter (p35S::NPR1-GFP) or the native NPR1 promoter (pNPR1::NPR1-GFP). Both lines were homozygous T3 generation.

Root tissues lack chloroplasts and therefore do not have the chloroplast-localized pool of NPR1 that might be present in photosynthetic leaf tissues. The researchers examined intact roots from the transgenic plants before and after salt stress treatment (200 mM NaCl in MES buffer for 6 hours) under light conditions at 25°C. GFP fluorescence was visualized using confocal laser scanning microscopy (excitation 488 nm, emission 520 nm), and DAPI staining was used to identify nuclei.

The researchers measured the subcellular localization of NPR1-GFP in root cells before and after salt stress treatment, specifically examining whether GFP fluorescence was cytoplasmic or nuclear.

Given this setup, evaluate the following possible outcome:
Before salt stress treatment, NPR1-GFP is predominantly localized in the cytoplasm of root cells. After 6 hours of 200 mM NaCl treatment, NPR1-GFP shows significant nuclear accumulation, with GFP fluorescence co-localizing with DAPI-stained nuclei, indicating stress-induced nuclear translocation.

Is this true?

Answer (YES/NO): YES